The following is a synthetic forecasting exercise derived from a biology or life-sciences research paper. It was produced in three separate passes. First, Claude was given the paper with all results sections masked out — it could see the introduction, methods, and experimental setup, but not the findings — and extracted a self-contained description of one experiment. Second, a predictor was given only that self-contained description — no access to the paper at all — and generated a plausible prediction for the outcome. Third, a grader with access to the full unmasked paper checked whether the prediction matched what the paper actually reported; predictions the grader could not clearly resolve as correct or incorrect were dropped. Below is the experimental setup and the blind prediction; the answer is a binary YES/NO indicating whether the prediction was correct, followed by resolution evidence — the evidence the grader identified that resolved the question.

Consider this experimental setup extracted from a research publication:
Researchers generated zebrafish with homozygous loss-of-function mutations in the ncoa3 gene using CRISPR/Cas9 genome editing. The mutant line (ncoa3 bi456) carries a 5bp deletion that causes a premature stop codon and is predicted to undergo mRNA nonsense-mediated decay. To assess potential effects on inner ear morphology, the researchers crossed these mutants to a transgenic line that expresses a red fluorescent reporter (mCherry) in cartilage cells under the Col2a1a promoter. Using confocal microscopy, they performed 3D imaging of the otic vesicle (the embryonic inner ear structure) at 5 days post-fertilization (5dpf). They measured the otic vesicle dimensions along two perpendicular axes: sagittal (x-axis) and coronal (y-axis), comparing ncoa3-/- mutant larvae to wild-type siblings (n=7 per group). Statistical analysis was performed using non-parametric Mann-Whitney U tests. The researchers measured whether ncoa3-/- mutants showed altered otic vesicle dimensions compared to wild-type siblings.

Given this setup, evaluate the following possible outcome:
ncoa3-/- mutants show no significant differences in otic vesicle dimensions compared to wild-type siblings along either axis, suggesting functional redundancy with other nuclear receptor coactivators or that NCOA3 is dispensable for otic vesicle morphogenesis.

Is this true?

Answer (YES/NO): YES